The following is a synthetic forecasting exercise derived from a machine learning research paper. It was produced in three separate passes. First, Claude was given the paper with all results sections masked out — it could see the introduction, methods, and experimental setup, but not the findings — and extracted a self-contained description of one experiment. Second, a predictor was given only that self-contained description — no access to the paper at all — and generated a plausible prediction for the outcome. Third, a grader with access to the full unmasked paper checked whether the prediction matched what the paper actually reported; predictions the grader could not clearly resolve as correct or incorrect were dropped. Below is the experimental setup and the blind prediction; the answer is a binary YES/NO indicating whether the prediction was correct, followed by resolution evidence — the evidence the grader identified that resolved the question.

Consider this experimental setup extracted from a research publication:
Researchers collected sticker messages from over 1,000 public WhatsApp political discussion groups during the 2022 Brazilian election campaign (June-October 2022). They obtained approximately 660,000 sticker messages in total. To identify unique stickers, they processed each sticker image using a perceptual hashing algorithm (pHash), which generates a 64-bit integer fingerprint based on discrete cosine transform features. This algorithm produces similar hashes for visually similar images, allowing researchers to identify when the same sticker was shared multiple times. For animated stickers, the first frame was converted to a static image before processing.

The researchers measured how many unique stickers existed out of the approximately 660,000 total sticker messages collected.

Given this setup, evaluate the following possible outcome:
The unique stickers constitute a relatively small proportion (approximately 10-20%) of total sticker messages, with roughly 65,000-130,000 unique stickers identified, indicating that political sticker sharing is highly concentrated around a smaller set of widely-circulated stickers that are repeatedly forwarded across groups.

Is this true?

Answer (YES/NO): NO